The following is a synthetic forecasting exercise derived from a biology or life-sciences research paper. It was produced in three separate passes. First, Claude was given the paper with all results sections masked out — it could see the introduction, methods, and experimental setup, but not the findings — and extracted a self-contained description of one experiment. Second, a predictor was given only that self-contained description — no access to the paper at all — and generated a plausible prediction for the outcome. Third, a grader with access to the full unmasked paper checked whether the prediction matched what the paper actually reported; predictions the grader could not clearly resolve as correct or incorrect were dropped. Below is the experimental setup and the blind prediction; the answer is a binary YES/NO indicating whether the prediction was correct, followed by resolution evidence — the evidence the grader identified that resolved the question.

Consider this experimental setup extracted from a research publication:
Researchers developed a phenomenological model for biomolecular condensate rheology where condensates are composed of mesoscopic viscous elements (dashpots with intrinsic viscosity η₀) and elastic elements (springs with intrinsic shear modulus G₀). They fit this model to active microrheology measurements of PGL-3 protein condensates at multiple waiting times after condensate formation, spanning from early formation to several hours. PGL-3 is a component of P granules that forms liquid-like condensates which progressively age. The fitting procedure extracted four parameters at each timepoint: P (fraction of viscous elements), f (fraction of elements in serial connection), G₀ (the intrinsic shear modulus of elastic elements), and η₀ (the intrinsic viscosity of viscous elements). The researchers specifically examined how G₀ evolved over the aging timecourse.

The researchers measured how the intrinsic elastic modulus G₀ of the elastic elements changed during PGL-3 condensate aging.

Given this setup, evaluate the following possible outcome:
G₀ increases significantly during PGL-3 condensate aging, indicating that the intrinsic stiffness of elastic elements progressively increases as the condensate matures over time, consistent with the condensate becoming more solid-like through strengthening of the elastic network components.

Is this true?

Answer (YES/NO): NO